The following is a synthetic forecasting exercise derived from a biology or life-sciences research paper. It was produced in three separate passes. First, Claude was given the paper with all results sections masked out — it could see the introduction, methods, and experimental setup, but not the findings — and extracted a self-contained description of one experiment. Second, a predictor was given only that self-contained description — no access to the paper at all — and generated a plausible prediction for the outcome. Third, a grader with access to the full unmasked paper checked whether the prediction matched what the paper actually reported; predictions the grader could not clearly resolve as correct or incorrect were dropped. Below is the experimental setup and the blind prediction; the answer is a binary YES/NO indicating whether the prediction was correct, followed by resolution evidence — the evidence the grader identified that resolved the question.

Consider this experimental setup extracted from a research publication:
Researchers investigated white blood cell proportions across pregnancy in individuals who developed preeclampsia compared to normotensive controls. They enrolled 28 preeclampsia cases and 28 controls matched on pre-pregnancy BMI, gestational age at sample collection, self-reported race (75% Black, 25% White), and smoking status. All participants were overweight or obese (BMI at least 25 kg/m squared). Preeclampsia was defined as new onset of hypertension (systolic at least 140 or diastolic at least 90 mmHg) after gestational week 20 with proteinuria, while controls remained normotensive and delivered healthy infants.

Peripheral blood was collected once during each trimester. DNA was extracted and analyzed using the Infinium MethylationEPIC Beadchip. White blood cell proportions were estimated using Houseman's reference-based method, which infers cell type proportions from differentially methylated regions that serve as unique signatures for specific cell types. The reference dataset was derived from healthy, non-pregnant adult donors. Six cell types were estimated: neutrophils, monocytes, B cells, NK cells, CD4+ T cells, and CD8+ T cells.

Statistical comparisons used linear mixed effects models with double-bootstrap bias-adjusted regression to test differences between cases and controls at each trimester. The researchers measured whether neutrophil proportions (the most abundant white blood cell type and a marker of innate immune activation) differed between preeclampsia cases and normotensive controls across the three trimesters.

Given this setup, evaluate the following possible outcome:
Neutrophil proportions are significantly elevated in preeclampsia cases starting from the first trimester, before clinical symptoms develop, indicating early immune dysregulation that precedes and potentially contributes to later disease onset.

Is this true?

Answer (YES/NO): NO